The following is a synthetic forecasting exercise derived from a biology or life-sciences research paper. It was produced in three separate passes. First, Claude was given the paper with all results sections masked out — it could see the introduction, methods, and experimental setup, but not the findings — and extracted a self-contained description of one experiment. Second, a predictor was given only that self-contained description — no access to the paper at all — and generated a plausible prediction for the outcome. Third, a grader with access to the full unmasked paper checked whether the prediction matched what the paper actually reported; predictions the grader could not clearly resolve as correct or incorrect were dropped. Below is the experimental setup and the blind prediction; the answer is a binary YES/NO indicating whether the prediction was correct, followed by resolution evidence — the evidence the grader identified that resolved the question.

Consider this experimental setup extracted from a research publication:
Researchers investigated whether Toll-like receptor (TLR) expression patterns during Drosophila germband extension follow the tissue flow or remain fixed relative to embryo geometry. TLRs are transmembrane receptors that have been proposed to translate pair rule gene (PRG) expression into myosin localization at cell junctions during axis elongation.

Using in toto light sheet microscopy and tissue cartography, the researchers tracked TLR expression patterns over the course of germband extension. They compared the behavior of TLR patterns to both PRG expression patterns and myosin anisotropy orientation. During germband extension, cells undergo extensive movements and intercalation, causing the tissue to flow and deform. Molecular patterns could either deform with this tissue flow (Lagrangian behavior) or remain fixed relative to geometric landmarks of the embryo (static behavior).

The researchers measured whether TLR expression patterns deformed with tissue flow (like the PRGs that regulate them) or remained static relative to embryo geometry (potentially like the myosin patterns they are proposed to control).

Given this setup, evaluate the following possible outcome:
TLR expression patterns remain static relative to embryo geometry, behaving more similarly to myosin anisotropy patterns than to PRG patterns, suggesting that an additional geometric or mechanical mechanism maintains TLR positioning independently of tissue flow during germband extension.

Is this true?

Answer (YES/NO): NO